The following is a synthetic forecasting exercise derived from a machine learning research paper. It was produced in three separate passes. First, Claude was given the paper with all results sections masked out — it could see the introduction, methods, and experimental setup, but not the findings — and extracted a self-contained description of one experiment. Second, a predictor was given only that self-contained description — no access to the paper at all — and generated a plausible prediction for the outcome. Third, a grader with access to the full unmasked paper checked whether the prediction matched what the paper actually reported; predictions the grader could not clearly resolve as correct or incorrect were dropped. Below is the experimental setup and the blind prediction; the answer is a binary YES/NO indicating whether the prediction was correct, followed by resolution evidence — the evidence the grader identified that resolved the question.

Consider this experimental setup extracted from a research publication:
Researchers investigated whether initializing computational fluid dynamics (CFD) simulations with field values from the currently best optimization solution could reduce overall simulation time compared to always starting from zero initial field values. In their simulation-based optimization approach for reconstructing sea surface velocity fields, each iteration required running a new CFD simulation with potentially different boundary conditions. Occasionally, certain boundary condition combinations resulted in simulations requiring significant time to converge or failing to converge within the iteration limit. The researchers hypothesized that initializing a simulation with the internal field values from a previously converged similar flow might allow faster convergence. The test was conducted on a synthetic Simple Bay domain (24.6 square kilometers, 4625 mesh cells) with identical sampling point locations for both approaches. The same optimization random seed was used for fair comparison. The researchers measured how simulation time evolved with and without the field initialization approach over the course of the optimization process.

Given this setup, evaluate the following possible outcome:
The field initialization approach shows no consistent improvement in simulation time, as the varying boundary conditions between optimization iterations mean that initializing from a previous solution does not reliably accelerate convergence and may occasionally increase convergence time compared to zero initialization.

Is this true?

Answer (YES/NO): NO